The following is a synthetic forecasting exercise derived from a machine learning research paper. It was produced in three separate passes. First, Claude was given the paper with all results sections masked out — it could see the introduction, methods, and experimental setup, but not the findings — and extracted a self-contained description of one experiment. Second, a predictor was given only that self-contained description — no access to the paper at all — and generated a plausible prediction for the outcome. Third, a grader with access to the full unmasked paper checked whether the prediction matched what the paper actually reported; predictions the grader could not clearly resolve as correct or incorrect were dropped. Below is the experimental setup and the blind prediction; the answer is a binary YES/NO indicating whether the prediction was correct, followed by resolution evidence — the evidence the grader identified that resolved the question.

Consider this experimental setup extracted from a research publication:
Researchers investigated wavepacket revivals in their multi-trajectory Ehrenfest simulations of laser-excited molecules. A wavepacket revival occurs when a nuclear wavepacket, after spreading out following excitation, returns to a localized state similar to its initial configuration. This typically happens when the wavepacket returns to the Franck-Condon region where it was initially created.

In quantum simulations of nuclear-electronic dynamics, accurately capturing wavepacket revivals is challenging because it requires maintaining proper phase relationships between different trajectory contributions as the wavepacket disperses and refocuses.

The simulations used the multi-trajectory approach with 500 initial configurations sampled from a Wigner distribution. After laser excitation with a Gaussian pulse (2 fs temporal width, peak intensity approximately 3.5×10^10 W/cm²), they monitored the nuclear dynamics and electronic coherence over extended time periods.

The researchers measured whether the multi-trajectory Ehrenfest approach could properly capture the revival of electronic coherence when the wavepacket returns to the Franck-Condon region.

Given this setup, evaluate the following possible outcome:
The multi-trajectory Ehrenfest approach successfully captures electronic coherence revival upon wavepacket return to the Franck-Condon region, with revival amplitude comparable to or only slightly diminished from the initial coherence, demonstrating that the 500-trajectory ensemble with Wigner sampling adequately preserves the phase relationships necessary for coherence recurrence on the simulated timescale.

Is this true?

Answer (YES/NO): NO